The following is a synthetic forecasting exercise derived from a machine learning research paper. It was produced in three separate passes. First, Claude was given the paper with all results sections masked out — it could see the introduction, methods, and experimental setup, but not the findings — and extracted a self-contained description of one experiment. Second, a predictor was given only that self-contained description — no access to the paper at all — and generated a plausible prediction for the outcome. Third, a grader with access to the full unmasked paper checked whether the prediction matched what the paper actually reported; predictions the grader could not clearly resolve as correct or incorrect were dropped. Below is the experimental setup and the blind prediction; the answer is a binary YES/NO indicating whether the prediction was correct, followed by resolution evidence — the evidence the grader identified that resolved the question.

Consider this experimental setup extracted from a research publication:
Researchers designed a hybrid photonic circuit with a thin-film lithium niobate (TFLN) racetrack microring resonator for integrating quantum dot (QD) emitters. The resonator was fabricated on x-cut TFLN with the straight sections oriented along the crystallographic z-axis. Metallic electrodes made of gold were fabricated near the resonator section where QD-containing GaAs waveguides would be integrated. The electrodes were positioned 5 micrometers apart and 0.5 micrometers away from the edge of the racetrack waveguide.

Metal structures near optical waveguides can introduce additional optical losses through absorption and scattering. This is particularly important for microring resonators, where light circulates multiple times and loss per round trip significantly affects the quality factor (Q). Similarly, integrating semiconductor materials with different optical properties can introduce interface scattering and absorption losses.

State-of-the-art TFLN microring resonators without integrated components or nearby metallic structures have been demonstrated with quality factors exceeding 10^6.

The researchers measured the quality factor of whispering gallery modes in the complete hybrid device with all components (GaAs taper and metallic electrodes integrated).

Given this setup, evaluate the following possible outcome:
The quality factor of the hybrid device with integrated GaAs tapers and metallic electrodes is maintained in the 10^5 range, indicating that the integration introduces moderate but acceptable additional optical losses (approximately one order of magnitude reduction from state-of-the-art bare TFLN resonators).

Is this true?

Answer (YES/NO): NO